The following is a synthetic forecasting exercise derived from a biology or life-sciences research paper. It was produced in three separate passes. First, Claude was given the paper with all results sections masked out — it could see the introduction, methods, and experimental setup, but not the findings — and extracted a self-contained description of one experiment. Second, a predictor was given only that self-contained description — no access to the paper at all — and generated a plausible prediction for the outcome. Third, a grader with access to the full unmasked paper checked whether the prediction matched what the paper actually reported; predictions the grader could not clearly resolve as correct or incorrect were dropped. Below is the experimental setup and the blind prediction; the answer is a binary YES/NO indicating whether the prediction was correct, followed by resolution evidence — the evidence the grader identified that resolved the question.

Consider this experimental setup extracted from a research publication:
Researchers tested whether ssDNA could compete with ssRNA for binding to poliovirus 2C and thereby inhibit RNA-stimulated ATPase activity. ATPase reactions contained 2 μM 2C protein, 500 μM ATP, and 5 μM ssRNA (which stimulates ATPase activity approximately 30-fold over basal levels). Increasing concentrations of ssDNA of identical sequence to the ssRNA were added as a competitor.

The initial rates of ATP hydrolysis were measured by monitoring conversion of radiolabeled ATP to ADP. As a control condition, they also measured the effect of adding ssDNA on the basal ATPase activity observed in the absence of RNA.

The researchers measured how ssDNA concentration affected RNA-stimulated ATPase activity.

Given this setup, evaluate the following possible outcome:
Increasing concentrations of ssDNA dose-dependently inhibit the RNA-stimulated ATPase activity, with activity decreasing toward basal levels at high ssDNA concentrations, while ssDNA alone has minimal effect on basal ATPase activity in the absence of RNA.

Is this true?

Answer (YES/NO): YES